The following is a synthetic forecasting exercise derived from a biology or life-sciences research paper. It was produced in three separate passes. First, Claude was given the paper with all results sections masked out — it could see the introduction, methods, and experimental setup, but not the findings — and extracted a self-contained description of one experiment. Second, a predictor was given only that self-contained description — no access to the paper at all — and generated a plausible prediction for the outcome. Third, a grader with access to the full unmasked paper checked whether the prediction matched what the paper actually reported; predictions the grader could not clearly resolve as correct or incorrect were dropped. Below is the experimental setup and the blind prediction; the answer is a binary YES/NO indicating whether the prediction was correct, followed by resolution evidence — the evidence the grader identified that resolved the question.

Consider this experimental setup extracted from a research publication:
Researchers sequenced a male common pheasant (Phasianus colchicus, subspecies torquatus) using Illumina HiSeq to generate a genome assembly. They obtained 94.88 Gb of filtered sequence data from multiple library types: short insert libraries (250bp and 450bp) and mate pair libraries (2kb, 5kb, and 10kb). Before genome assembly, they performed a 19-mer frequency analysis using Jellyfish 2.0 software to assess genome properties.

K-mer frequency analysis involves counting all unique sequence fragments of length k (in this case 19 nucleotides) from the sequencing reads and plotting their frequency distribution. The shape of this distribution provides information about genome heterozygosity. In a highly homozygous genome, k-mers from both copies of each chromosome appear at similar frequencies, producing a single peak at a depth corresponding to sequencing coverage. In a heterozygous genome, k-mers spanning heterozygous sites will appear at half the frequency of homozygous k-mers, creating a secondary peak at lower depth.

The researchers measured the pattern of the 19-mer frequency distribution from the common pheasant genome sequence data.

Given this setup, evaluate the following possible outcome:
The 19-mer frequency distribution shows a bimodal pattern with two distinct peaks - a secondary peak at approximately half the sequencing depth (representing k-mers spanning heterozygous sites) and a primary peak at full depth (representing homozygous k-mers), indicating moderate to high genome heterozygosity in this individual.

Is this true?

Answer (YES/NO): YES